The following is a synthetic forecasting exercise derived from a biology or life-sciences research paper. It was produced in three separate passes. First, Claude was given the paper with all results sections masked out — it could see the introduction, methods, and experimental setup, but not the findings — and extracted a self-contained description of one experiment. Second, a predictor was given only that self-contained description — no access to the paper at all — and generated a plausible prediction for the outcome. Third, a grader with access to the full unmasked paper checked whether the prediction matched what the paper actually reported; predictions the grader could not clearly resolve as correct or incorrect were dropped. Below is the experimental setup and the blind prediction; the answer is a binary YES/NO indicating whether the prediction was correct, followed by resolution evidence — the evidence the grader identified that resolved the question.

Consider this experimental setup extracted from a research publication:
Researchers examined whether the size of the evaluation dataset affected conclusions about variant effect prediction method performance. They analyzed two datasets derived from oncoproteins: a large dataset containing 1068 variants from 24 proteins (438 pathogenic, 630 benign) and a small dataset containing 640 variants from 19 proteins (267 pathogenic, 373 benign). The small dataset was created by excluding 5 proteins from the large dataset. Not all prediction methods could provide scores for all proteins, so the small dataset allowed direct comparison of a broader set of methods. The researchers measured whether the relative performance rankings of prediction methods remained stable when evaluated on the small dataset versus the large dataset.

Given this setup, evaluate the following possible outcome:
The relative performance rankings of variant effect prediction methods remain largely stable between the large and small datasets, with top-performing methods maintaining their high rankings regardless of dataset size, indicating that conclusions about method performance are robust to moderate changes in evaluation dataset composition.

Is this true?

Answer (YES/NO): YES